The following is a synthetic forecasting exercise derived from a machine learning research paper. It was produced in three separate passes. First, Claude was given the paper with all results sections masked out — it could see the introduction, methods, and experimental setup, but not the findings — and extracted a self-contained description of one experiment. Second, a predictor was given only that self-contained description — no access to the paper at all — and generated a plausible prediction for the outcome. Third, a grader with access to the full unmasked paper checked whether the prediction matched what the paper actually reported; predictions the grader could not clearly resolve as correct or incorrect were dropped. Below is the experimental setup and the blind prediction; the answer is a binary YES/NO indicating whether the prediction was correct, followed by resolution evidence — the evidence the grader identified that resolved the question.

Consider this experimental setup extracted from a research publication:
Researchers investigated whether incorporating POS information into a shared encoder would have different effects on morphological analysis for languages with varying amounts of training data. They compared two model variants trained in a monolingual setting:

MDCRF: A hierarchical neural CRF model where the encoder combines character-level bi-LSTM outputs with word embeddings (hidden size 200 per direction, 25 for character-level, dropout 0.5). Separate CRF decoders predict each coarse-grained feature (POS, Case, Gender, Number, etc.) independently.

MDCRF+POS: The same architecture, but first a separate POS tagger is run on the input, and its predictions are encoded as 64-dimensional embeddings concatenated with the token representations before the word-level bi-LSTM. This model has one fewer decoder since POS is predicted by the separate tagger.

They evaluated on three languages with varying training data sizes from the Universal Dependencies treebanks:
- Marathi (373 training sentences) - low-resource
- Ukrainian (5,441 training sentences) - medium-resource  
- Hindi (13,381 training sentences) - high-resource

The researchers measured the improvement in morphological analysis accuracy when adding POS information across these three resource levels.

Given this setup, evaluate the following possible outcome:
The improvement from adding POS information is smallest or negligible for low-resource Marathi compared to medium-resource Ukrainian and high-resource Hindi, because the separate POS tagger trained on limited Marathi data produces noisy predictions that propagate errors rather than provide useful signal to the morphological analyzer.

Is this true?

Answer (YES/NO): NO